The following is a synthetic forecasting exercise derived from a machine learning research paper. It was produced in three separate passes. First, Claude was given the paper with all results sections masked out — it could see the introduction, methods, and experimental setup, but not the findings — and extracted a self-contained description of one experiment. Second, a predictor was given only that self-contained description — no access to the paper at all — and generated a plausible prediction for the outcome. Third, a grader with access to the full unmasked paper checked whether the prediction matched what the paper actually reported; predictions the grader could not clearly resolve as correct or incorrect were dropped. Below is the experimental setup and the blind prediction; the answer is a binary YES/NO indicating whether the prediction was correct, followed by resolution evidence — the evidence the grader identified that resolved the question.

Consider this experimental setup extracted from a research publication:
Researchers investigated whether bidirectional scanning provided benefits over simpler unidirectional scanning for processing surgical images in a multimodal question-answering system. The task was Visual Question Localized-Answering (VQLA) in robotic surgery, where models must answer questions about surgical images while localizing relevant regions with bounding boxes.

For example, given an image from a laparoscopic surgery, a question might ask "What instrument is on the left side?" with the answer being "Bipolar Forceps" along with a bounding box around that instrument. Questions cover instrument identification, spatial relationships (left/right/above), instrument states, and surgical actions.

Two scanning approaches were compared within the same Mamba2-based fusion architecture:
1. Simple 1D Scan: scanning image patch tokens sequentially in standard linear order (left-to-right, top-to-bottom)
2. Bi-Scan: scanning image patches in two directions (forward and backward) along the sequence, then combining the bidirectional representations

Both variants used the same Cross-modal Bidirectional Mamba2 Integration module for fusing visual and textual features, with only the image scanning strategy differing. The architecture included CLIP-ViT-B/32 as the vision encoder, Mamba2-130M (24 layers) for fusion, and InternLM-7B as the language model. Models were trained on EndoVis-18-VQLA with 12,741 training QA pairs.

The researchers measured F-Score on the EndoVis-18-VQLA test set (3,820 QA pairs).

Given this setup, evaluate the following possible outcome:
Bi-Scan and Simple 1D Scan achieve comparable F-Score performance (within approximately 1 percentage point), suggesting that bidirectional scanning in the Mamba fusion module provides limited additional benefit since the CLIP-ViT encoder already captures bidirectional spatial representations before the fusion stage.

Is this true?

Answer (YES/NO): NO